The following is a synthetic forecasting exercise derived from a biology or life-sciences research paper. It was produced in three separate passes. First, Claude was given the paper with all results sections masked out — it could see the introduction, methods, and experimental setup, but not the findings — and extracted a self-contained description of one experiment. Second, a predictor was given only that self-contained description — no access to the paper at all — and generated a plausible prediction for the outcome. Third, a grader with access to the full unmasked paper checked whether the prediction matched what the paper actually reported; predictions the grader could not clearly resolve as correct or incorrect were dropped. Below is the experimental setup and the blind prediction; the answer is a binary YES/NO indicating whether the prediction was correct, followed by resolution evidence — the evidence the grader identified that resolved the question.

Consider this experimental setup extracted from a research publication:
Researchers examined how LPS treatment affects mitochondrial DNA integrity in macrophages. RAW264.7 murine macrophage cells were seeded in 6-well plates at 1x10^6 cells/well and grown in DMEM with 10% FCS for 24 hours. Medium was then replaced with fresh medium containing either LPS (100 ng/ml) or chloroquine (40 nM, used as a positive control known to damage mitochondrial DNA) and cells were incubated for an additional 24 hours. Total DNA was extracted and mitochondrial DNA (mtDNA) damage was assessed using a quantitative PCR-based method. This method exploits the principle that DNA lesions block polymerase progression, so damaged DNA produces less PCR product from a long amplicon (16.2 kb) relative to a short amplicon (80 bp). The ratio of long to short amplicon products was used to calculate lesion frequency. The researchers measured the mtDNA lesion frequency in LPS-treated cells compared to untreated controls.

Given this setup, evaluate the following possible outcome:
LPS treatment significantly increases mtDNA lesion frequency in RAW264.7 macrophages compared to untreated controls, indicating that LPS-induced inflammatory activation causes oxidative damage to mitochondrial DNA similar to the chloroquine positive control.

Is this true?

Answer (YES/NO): NO